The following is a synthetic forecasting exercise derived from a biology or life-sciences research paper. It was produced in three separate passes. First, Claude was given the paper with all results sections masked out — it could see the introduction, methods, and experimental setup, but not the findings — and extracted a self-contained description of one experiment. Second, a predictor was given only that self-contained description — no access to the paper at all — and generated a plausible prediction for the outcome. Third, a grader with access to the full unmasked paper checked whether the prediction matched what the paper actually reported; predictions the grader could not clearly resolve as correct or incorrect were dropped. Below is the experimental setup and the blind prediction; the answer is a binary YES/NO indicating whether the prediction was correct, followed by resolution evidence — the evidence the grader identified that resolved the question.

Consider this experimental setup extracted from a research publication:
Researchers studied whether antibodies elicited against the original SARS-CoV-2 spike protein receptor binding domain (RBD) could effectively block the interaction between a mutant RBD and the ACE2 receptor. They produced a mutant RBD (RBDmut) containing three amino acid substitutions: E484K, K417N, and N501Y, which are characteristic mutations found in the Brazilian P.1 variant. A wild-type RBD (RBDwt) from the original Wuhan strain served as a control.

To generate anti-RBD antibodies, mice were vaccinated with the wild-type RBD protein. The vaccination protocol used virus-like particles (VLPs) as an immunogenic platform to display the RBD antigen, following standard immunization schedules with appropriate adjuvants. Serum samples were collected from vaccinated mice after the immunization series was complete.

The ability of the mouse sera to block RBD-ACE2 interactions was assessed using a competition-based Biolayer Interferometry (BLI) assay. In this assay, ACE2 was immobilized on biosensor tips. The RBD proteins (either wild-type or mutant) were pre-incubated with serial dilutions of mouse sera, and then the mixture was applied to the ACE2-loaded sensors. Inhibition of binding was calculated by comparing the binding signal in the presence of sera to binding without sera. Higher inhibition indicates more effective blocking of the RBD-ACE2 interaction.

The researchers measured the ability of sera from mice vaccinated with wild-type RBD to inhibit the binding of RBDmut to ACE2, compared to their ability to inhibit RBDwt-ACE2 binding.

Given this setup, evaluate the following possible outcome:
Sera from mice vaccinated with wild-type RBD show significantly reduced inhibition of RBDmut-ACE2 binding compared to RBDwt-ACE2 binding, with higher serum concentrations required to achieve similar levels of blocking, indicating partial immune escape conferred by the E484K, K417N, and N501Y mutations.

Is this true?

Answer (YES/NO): YES